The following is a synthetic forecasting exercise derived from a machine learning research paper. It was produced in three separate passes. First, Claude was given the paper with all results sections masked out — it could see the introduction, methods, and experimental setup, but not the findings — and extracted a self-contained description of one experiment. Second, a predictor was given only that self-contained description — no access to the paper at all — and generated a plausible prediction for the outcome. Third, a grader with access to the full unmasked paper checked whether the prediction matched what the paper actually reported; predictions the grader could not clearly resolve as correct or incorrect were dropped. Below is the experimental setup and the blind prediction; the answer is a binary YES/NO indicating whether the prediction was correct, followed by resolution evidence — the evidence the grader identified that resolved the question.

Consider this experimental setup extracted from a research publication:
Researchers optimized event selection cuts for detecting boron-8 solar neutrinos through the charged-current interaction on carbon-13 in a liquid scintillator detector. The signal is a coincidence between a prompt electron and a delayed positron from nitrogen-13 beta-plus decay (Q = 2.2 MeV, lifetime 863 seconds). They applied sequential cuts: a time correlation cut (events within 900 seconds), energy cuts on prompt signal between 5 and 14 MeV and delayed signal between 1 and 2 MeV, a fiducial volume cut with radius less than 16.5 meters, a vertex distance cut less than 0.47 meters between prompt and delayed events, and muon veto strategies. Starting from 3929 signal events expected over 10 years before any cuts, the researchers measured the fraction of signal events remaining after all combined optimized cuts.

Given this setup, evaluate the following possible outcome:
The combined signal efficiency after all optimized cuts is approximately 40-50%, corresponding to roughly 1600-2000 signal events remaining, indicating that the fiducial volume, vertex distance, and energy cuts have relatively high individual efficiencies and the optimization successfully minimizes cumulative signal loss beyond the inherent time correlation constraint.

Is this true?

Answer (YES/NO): NO